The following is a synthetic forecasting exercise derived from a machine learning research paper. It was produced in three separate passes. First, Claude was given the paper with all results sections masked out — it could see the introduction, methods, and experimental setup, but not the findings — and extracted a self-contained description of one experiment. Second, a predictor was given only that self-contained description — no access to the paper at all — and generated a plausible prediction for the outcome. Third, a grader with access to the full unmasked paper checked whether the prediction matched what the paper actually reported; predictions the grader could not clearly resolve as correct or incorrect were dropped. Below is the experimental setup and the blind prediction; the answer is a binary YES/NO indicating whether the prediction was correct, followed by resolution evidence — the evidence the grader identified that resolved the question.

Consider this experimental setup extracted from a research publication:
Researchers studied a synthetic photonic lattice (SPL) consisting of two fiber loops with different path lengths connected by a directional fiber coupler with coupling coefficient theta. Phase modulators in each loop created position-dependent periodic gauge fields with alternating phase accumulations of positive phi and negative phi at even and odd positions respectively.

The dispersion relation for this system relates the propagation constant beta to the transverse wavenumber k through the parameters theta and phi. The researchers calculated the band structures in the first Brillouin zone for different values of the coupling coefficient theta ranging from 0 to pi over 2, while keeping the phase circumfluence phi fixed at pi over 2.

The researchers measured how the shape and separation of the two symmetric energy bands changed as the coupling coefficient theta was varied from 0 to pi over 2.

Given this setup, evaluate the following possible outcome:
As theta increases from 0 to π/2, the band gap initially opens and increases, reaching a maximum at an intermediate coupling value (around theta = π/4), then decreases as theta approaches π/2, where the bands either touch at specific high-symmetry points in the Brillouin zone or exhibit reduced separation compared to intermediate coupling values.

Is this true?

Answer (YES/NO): NO